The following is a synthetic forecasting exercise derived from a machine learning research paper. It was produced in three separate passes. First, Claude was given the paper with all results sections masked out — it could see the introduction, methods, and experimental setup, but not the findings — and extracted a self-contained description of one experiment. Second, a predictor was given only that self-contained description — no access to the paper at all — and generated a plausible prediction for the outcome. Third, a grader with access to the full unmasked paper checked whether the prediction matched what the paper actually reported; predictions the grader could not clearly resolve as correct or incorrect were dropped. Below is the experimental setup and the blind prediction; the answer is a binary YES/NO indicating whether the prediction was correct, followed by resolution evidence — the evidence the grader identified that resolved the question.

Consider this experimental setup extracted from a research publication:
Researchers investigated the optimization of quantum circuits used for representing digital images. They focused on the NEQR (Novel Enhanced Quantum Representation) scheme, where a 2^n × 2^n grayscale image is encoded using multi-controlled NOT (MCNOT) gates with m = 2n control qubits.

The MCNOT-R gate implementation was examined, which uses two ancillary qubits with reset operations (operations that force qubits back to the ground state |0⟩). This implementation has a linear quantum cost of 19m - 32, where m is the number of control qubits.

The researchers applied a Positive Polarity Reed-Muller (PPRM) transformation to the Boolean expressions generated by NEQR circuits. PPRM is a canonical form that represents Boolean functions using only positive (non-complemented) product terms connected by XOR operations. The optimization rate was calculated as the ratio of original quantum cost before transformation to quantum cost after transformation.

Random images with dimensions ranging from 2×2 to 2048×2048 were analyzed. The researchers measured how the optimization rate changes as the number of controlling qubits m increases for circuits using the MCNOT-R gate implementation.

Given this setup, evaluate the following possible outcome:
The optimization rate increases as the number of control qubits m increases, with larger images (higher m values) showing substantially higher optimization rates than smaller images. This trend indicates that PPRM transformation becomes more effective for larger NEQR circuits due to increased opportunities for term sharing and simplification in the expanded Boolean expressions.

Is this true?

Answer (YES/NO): NO